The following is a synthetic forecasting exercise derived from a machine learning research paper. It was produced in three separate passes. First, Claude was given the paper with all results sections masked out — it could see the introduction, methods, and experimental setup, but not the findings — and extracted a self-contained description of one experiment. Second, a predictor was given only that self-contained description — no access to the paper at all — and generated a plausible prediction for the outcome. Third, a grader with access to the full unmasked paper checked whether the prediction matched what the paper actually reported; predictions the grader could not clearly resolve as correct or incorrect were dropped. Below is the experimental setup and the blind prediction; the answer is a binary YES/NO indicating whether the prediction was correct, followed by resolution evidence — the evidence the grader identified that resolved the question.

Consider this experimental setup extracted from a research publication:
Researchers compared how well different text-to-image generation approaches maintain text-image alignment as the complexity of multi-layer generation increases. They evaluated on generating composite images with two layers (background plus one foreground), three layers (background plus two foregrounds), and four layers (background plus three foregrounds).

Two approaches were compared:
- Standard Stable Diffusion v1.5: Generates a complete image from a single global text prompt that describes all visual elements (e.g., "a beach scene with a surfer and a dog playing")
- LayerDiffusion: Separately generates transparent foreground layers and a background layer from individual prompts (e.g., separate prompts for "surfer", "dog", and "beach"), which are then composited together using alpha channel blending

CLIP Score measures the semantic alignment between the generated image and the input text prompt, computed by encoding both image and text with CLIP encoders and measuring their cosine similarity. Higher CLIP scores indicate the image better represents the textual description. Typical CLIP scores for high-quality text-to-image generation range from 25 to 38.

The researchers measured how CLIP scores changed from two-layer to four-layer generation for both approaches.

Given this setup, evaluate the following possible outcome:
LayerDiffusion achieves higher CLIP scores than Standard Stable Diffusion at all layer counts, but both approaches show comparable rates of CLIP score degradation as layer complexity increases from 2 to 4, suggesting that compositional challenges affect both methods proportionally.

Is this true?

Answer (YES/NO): NO